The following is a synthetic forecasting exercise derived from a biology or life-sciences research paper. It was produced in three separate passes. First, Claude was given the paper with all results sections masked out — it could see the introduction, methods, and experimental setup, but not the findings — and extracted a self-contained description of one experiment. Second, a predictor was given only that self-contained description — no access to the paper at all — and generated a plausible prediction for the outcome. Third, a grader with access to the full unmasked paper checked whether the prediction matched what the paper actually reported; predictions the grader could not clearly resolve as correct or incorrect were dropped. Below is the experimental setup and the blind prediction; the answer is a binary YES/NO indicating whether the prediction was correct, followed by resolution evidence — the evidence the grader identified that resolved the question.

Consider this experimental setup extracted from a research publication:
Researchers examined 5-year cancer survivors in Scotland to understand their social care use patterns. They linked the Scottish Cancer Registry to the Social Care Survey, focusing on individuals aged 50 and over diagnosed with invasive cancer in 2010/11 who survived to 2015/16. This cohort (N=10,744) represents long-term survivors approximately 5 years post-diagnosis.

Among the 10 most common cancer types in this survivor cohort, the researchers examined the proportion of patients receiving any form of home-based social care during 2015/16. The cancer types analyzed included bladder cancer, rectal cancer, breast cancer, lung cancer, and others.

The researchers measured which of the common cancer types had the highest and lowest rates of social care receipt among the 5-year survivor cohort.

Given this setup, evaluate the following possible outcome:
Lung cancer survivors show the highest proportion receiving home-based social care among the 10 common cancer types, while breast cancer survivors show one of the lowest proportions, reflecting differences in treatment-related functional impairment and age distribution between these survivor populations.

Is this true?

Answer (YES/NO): NO